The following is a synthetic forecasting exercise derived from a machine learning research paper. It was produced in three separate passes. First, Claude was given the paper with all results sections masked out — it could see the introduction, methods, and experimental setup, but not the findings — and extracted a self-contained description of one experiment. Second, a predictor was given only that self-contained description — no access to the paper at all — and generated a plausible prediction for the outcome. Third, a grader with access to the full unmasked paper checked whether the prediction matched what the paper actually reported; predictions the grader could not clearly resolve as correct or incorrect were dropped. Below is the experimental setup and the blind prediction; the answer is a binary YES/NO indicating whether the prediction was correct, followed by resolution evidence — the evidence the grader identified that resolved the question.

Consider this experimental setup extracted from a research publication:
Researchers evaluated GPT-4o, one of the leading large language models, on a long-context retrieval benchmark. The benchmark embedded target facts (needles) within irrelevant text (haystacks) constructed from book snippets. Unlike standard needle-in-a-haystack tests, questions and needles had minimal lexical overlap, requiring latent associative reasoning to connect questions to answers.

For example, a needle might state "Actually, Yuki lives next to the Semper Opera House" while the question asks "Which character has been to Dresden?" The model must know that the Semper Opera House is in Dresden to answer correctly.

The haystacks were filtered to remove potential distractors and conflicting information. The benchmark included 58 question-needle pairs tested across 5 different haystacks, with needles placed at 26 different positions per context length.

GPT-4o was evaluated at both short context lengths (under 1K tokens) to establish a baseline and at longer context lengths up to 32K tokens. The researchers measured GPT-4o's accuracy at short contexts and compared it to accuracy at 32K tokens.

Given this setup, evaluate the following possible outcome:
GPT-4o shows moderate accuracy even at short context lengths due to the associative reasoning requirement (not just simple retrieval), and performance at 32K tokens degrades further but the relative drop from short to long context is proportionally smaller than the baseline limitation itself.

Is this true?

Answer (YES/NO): NO